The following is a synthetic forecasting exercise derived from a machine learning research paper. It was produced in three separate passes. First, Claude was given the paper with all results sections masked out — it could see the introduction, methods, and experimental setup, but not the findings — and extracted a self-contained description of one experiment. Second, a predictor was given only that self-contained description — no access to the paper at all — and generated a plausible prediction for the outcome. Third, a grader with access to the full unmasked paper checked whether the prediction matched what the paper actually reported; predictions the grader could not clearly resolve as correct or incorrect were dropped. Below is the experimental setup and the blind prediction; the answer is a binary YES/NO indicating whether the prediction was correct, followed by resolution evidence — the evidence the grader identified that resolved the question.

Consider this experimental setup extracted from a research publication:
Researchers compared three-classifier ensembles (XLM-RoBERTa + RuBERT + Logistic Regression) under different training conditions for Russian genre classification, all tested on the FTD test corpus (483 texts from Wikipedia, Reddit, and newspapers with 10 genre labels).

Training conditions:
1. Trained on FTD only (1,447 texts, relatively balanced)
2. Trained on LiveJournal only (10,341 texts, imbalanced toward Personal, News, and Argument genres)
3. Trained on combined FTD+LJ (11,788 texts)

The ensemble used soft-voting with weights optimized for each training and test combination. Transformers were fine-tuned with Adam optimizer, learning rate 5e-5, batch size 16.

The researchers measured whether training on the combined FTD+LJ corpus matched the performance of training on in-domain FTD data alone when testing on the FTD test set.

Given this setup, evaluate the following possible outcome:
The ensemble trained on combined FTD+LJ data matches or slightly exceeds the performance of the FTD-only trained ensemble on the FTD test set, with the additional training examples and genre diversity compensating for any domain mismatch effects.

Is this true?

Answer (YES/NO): NO